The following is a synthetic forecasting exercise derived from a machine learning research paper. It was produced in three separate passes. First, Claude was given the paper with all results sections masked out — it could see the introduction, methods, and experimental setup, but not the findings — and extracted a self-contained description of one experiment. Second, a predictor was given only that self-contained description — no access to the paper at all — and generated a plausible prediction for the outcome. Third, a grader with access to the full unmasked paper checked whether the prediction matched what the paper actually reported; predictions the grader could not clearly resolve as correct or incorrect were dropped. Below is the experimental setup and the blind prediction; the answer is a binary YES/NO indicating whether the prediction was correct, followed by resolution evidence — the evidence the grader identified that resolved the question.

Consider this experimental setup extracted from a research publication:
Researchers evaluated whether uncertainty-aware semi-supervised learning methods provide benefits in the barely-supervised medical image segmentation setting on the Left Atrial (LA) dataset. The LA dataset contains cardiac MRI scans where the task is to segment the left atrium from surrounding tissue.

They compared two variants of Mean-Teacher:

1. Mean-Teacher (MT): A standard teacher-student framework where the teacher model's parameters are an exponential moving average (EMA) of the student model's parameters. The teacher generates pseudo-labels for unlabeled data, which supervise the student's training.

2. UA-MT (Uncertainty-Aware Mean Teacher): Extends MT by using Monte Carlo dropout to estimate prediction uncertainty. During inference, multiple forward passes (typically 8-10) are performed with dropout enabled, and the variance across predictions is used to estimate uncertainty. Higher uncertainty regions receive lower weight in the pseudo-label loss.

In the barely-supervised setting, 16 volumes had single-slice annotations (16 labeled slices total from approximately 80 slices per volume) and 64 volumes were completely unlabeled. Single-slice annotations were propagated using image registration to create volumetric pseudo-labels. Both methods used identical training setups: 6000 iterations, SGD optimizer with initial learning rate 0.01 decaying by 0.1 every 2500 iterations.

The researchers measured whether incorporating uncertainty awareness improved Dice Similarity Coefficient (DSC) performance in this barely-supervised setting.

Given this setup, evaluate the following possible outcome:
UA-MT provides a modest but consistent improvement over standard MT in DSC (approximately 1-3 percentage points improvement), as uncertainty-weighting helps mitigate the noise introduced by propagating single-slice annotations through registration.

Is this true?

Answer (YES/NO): YES